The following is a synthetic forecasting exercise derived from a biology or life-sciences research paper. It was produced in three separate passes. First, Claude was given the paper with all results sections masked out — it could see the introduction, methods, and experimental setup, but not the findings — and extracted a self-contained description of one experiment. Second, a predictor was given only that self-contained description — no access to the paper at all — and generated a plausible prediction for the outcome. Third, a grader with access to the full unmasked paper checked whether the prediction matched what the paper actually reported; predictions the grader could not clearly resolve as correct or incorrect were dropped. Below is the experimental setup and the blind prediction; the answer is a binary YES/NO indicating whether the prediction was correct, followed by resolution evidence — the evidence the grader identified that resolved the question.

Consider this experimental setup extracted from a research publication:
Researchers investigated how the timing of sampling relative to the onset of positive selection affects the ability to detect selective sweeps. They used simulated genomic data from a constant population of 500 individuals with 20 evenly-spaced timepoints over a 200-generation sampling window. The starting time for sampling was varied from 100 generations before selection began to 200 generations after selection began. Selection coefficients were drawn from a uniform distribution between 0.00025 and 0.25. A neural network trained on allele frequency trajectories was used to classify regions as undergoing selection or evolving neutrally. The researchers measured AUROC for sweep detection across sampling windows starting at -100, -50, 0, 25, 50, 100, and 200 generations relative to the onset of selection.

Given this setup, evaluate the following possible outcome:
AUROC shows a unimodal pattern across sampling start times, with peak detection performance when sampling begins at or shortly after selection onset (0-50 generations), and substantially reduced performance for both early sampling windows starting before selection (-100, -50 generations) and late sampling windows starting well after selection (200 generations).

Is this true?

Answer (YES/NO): NO